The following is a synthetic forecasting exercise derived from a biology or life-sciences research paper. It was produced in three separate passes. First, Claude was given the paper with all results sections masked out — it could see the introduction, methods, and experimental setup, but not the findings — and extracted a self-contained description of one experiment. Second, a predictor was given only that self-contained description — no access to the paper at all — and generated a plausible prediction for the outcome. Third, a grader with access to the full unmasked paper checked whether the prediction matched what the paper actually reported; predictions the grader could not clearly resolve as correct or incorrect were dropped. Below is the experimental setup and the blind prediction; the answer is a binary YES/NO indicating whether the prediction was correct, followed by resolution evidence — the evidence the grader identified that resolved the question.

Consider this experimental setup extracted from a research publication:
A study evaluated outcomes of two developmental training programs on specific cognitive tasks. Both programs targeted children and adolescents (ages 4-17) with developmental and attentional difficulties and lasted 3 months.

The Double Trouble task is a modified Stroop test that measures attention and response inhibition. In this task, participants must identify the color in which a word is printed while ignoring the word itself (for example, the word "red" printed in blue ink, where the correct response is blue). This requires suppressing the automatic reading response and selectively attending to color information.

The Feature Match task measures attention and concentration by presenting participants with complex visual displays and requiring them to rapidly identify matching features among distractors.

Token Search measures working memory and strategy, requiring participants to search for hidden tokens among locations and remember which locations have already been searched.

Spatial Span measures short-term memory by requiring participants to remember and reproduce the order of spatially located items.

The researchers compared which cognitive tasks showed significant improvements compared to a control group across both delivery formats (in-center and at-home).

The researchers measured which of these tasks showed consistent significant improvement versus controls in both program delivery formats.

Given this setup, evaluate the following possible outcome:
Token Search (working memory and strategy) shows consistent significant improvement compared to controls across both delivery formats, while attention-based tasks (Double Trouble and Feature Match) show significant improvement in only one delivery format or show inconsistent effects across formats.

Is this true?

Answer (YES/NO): NO